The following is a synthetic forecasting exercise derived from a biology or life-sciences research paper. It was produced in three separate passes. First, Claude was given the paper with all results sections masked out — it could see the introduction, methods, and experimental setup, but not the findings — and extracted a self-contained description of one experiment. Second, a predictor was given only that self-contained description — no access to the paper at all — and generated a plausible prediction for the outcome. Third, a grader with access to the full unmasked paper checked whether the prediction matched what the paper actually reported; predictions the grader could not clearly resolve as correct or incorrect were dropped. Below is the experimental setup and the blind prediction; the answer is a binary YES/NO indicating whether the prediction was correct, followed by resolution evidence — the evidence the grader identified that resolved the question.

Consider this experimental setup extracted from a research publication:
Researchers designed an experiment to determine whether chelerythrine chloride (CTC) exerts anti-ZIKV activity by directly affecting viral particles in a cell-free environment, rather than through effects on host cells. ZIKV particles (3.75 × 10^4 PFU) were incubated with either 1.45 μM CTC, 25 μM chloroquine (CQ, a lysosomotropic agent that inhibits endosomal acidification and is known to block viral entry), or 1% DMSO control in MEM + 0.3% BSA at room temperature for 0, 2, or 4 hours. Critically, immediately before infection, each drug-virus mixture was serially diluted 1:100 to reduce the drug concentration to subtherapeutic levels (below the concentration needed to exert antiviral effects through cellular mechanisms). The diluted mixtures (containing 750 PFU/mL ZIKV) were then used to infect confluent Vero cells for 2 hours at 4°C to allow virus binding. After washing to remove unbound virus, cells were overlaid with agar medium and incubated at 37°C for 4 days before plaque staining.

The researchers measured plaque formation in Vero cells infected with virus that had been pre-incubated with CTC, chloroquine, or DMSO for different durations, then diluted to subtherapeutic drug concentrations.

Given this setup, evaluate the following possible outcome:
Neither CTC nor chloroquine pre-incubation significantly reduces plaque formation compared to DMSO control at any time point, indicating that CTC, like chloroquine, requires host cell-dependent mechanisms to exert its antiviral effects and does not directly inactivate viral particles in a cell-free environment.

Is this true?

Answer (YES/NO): NO